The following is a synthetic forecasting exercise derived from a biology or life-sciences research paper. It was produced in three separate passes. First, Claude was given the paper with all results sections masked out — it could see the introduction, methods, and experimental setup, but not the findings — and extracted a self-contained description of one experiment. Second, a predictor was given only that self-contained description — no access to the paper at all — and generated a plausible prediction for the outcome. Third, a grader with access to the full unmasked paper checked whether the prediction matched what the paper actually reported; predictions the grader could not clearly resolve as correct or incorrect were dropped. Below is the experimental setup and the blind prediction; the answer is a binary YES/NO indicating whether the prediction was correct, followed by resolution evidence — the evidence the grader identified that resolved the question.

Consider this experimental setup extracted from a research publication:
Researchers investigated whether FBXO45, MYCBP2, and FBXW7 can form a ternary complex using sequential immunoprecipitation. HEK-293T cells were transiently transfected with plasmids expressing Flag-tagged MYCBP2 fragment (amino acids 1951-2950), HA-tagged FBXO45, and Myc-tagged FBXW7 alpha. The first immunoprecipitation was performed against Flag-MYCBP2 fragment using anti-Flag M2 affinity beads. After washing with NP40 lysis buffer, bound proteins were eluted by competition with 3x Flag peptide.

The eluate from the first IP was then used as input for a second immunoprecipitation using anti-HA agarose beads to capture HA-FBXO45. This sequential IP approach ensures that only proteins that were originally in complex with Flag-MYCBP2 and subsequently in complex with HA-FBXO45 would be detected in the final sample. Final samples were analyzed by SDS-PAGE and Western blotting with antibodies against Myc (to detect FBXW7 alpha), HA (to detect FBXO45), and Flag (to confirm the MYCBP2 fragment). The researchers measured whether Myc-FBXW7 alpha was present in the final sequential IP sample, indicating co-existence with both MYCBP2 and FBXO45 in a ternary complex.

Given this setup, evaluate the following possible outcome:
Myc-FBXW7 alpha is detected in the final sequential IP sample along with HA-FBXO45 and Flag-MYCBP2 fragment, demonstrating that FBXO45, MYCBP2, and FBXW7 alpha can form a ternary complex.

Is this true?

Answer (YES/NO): YES